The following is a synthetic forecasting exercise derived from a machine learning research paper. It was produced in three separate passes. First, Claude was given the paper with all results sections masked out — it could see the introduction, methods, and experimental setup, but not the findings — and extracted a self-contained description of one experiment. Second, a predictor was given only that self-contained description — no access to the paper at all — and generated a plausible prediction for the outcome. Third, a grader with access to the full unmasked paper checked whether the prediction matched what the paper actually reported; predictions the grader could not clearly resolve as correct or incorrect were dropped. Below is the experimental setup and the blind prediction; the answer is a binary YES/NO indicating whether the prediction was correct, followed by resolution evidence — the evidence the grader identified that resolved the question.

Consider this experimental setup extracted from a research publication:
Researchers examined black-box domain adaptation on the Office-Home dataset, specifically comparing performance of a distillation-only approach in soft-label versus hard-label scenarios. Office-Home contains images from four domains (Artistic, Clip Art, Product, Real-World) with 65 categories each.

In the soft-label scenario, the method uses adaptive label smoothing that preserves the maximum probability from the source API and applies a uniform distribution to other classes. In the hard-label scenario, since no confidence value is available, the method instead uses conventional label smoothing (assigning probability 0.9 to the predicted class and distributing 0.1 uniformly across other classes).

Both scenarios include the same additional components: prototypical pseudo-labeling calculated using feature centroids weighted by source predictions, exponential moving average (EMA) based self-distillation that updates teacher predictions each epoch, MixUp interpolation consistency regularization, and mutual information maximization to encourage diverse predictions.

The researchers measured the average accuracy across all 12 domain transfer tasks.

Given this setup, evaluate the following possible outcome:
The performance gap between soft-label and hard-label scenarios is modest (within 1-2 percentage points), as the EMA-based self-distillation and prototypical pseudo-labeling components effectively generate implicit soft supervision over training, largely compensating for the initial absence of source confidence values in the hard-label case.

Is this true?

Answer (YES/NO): YES